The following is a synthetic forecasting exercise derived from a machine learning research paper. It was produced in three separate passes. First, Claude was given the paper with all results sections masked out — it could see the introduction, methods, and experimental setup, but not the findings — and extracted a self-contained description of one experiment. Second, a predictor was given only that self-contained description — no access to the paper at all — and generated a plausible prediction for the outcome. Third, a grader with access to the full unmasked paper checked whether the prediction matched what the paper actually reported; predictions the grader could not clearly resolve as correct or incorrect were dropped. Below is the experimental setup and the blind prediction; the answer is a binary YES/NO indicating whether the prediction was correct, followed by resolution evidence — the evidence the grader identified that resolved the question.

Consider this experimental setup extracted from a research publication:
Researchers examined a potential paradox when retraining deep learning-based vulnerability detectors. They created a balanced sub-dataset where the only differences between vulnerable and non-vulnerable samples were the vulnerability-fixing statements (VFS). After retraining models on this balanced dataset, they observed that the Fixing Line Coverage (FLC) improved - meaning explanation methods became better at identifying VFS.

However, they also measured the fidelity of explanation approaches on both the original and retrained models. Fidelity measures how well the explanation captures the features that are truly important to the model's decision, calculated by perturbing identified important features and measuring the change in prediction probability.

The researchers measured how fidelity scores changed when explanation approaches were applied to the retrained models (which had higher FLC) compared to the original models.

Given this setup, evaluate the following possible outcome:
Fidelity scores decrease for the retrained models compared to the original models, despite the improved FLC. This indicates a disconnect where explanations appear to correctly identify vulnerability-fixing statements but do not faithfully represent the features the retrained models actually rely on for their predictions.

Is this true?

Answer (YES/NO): YES